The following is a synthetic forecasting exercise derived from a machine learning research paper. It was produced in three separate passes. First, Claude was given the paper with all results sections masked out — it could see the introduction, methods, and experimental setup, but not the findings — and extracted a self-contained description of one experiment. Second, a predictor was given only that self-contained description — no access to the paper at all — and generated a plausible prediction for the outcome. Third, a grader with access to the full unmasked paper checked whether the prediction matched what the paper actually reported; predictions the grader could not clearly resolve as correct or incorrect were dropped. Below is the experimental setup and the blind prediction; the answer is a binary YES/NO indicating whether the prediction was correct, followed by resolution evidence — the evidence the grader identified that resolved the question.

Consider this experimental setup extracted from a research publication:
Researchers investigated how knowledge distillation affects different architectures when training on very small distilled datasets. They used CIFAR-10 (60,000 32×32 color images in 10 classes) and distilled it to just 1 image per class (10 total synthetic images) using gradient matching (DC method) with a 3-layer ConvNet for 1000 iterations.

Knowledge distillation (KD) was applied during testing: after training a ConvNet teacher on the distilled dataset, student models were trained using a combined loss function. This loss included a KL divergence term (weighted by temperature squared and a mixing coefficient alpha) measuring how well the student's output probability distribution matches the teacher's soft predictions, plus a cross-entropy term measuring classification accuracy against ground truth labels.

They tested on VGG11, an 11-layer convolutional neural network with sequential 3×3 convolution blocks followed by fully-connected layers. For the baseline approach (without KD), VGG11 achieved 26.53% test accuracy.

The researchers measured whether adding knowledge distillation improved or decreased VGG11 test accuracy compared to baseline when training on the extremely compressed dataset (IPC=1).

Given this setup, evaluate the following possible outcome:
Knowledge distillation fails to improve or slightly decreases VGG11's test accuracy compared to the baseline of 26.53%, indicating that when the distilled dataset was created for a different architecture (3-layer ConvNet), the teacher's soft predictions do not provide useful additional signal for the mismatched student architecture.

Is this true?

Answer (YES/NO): YES